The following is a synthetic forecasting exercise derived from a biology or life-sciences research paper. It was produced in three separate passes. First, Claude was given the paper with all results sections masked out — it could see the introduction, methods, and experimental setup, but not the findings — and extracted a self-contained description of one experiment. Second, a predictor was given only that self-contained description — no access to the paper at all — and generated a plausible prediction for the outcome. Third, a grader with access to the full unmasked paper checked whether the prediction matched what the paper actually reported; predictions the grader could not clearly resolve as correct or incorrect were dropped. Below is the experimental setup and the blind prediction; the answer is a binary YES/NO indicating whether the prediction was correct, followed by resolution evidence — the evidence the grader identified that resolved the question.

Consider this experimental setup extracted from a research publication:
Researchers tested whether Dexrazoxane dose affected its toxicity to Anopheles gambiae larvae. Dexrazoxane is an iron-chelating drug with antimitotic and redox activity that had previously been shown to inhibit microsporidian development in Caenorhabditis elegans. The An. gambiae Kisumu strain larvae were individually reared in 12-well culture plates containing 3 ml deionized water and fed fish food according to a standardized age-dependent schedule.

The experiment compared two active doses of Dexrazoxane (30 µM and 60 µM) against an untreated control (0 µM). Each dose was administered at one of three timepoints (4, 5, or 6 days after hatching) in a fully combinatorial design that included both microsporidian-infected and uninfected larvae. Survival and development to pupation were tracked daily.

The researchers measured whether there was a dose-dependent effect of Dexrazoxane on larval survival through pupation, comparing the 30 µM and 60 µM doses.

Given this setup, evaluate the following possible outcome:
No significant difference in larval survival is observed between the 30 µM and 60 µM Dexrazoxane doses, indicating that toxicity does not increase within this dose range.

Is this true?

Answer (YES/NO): YES